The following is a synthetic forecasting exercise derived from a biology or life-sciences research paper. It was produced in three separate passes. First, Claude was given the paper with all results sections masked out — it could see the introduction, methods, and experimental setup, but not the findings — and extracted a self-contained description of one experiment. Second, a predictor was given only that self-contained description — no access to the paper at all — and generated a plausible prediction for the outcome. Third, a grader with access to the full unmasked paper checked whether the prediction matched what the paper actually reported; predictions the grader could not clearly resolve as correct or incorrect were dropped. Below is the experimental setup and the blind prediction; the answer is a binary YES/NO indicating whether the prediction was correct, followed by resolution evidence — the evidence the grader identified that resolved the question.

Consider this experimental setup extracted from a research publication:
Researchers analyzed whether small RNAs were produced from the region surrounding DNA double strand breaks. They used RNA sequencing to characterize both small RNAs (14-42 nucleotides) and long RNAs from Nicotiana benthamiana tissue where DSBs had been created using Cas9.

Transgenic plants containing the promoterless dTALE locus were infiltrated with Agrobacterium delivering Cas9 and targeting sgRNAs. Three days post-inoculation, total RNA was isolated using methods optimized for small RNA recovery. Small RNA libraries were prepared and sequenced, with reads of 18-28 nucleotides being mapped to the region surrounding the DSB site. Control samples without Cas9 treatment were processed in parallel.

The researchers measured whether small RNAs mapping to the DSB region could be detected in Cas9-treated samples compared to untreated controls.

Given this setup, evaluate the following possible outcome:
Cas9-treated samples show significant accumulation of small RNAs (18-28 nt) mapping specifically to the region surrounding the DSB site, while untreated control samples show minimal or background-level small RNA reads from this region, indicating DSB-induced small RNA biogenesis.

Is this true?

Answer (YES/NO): NO